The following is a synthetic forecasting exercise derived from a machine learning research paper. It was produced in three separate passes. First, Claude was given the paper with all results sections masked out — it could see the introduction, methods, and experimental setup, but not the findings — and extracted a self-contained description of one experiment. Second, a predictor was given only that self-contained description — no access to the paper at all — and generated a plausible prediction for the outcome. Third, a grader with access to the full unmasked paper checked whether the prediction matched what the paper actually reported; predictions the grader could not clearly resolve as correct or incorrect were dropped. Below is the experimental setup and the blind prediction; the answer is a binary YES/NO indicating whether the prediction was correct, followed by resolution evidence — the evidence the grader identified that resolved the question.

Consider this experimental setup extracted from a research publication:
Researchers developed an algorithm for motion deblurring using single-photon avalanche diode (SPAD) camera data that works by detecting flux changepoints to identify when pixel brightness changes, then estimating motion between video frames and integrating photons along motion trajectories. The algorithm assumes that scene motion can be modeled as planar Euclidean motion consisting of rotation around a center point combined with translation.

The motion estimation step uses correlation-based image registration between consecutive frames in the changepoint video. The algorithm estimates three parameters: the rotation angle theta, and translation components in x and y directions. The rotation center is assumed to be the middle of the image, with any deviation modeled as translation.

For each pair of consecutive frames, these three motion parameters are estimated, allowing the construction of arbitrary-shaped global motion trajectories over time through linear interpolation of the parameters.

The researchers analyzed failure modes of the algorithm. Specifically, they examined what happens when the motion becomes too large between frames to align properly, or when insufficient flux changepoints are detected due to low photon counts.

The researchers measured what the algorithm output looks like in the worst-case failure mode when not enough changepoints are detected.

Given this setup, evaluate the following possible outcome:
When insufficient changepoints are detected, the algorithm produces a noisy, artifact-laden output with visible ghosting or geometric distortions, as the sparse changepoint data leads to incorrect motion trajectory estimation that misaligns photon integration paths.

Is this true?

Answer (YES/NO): NO